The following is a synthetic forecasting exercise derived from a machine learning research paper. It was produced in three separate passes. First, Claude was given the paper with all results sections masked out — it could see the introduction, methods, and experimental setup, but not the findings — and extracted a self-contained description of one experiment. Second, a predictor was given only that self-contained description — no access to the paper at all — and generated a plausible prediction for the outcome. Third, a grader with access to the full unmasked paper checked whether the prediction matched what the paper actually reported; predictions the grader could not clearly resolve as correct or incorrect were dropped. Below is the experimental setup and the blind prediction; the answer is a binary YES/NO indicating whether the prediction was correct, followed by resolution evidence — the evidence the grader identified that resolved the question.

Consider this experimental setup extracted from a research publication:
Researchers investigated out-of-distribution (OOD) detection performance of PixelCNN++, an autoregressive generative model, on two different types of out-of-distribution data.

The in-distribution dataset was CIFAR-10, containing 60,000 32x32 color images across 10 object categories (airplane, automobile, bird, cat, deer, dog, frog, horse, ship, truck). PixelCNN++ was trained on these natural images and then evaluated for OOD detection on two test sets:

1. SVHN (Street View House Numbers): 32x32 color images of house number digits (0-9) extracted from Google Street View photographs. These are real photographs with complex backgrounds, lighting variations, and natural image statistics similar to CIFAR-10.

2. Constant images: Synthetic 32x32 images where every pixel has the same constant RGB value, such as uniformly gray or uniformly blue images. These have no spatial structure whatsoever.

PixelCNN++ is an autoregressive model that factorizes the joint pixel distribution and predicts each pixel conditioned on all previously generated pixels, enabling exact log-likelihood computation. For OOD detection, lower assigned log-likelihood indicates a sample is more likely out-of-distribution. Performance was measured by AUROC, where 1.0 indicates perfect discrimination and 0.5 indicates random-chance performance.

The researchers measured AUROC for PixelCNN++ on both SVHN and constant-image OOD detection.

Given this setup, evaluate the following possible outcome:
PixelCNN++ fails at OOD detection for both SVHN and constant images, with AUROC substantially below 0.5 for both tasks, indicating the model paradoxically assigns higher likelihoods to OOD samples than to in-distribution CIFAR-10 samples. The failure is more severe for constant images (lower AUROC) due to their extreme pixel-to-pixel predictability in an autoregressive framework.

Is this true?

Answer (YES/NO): NO